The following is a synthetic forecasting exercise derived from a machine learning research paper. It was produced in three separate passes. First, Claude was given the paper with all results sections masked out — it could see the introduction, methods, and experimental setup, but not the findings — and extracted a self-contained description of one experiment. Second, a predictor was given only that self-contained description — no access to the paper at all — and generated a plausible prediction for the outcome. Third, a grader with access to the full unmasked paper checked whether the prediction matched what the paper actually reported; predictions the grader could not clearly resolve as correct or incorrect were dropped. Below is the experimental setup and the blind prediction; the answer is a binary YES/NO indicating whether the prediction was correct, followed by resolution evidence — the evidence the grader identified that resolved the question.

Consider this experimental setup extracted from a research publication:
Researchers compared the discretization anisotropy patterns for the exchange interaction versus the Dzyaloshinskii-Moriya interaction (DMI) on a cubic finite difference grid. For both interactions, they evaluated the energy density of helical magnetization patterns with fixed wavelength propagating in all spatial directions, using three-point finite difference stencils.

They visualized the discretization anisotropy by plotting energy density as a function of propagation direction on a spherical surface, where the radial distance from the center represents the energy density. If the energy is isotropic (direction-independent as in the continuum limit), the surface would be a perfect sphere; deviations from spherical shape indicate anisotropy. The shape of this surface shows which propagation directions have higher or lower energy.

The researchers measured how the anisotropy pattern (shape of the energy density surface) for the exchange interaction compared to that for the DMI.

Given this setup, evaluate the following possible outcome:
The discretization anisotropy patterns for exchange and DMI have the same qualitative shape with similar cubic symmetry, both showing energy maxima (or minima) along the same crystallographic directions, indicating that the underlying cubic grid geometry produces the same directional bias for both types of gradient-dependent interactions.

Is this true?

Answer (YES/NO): NO